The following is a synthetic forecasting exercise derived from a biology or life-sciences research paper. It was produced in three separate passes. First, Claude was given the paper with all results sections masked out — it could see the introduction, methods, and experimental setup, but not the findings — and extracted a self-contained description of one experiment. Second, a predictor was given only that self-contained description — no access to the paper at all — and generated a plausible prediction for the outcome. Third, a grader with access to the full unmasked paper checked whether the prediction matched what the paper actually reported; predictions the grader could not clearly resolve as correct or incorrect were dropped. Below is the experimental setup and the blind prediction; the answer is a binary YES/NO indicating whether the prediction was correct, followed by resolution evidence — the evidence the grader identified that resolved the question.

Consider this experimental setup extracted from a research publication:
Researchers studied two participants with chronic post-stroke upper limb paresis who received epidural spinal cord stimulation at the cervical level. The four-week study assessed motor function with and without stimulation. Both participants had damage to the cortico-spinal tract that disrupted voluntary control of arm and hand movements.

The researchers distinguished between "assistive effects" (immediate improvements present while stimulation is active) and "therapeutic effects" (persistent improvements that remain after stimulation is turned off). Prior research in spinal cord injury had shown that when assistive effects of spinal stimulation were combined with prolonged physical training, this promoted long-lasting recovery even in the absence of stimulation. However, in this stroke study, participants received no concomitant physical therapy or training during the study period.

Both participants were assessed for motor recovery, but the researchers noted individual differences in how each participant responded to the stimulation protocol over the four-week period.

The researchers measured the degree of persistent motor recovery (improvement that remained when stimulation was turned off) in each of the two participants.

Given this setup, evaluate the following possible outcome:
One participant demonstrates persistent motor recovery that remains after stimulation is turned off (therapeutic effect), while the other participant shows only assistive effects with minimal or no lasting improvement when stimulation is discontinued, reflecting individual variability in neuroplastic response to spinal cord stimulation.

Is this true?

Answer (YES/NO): NO